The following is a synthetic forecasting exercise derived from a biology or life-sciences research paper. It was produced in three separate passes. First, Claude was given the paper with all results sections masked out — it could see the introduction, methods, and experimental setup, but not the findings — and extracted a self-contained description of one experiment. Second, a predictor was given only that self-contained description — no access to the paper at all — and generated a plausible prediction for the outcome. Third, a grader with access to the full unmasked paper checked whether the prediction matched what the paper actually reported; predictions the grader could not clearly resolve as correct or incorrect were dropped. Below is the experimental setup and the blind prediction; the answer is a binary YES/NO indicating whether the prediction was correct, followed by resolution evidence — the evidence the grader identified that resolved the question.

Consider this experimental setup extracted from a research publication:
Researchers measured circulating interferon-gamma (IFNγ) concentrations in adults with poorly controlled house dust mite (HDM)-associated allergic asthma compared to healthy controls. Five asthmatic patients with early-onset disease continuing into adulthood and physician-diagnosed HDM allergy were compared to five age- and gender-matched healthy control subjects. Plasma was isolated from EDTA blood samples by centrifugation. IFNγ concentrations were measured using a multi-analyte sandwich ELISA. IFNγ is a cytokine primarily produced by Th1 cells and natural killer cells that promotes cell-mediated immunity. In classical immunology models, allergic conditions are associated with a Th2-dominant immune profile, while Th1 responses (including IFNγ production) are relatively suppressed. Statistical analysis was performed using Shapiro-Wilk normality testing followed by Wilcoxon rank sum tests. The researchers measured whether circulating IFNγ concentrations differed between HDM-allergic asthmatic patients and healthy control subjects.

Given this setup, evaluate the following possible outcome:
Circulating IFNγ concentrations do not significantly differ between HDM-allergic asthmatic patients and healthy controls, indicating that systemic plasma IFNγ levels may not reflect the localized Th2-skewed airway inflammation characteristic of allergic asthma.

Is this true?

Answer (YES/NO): NO